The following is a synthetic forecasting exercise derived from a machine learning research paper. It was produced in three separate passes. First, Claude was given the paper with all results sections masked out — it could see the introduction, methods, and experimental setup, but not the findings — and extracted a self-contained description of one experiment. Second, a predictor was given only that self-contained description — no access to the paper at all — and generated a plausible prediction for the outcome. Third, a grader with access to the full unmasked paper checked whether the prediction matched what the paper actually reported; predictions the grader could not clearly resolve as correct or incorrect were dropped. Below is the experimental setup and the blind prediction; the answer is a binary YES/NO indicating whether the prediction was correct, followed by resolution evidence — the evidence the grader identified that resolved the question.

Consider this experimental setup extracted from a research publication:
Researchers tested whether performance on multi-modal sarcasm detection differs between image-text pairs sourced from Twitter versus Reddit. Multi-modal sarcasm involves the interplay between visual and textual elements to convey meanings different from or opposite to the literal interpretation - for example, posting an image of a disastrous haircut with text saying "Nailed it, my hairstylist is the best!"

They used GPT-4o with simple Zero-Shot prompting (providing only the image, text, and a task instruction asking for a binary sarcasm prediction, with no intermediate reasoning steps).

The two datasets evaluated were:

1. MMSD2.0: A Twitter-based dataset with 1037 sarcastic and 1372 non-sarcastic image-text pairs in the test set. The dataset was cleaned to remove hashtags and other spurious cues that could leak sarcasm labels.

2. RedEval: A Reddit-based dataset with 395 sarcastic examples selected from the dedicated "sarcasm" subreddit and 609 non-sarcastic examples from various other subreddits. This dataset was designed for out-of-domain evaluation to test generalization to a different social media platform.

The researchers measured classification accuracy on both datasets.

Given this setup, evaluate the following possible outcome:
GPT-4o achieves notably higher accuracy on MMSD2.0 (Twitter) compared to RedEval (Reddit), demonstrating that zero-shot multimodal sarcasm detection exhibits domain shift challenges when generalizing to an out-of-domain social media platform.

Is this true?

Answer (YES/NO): NO